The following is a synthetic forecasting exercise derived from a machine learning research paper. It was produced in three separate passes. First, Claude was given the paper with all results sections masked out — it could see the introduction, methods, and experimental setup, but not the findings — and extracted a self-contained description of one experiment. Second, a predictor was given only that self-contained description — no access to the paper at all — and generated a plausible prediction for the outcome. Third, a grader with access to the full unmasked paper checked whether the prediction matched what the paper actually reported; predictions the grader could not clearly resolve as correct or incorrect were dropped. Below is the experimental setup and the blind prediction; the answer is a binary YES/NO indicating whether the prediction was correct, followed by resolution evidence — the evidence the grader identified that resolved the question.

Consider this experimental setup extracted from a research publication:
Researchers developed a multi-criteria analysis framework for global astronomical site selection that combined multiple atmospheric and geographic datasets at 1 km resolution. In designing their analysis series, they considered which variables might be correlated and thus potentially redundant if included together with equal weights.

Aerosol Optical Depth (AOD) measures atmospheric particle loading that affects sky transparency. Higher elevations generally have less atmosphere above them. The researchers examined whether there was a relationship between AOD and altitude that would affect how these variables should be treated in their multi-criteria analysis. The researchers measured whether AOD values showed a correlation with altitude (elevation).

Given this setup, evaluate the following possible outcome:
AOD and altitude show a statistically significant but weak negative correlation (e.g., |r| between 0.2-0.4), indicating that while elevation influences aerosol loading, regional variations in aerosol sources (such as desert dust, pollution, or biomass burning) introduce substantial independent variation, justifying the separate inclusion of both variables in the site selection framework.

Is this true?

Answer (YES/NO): NO